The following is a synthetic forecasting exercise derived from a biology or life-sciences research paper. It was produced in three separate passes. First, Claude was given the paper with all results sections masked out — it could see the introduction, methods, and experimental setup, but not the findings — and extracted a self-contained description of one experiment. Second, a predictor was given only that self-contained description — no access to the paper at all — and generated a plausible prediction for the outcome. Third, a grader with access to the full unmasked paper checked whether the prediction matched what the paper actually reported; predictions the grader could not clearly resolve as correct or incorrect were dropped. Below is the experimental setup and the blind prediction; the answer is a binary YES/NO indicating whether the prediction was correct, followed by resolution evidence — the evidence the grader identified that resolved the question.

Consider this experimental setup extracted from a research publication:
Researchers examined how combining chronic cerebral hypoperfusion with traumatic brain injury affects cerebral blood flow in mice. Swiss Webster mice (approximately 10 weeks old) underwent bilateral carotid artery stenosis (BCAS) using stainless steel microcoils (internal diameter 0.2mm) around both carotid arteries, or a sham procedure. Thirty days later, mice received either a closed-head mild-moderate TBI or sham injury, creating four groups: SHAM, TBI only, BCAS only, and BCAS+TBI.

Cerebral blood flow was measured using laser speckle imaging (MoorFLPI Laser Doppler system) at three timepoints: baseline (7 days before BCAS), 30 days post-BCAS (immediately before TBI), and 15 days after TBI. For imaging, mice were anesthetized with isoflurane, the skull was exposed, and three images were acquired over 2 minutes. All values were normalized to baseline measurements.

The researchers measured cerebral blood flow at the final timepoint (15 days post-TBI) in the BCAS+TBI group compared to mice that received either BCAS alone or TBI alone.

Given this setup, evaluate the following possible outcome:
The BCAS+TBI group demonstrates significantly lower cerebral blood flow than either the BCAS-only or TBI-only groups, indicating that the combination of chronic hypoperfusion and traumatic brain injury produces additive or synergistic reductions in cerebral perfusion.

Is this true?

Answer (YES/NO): YES